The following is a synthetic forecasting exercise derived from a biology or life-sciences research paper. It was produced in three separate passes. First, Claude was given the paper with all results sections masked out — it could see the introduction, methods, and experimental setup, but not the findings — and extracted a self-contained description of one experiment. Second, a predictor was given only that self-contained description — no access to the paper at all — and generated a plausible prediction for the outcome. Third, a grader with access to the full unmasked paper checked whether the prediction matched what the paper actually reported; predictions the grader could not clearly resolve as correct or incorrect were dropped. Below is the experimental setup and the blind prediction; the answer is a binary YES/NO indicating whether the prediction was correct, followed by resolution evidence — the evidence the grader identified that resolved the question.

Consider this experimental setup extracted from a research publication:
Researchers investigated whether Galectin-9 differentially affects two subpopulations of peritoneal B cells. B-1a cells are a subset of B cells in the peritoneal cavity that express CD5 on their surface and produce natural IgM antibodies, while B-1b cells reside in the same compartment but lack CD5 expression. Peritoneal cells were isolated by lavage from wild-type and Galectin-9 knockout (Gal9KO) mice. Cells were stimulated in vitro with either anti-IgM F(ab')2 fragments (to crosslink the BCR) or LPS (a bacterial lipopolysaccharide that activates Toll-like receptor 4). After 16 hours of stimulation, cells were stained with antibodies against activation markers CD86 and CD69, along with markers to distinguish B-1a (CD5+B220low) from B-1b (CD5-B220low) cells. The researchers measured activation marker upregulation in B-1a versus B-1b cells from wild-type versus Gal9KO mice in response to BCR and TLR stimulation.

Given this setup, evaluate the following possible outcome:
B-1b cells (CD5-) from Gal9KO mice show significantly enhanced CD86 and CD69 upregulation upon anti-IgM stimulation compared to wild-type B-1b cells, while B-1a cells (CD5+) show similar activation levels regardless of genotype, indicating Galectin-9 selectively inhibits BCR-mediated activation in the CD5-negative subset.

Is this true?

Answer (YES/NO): NO